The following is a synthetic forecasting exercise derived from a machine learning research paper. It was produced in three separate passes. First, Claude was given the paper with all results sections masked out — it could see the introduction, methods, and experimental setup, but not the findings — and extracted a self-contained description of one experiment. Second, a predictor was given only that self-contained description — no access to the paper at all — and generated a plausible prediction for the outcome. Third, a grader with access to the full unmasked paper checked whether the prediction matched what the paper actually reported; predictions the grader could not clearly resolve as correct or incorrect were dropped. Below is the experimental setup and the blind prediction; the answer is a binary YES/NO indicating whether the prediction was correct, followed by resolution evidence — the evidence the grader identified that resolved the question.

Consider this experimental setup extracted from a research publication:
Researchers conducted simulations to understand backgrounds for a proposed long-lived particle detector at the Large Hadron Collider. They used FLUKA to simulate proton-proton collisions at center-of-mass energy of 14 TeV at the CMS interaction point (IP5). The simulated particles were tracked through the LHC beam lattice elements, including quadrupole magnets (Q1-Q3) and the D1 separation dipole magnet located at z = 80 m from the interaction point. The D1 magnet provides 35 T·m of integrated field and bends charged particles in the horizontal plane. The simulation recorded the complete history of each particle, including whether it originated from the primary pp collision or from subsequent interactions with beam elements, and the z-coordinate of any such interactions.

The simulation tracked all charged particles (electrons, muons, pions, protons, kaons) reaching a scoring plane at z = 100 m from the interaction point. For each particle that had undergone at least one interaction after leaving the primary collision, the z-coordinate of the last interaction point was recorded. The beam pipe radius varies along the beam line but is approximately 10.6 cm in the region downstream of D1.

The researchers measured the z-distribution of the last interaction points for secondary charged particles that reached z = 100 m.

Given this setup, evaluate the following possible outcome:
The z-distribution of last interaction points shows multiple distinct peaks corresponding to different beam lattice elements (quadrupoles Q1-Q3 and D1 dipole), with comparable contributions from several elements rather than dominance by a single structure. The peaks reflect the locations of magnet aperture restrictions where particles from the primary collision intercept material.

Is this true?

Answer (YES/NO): NO